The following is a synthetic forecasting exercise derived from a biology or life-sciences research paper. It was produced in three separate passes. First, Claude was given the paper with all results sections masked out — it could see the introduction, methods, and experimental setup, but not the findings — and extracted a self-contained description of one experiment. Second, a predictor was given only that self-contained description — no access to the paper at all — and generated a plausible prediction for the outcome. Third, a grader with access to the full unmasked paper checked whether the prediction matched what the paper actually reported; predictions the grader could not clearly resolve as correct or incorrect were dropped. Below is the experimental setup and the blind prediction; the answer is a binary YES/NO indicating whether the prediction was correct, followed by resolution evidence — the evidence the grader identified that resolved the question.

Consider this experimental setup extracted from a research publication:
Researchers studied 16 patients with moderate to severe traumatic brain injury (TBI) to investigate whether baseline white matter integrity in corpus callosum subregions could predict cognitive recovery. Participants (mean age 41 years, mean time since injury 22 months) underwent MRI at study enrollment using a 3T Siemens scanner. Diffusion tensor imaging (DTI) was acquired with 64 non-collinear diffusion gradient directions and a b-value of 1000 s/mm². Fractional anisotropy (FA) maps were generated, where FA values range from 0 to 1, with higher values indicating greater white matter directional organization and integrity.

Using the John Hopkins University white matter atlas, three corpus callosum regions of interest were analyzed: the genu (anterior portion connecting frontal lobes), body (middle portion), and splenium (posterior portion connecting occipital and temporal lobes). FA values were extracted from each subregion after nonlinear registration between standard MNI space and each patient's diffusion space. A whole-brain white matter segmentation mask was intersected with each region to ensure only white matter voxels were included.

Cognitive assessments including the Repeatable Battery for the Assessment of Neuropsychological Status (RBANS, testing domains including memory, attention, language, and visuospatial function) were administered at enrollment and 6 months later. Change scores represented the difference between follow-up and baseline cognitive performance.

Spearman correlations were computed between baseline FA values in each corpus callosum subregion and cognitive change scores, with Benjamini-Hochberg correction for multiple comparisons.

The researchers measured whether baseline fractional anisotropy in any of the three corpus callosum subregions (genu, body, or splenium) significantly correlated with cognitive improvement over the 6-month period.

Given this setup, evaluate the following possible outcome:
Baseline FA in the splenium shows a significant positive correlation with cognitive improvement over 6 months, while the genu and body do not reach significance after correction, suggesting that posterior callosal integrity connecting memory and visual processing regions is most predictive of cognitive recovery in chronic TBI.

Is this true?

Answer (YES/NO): NO